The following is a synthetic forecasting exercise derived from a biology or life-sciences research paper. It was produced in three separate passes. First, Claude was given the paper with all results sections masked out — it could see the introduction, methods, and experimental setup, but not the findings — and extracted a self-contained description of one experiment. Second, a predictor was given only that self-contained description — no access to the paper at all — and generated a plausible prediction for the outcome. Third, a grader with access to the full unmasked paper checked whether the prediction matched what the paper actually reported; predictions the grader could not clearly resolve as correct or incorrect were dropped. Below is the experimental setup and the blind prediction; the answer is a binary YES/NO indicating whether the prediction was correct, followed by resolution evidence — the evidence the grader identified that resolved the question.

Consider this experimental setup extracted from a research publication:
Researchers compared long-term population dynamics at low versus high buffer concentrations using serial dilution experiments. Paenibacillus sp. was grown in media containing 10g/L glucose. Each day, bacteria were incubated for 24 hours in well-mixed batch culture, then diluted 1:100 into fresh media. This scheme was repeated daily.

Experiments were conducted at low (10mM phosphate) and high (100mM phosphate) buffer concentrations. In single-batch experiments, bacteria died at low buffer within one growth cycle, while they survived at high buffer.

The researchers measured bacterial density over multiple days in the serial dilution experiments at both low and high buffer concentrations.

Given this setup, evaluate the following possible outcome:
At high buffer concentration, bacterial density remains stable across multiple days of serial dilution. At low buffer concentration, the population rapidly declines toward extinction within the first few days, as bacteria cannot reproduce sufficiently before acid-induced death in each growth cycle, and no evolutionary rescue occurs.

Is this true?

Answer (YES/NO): YES